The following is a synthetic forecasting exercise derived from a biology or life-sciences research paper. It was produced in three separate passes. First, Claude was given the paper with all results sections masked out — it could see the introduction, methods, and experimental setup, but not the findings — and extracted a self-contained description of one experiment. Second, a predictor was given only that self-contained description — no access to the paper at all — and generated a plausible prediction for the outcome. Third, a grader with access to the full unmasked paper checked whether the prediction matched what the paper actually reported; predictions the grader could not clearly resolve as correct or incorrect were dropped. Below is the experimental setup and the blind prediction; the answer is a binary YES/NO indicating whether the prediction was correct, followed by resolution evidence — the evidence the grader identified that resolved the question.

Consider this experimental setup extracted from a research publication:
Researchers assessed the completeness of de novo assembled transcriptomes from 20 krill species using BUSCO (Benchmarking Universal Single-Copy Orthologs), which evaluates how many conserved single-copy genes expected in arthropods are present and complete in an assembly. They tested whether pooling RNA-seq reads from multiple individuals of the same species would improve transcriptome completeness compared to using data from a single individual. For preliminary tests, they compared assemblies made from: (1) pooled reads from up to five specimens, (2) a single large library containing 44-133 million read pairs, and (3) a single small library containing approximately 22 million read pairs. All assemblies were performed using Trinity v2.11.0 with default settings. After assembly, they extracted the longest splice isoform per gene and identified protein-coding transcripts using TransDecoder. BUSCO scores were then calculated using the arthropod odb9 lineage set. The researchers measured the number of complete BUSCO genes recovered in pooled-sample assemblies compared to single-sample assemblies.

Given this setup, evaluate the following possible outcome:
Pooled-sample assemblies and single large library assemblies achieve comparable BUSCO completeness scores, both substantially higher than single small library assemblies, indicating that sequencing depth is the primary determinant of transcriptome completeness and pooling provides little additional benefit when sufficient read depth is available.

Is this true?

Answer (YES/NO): NO